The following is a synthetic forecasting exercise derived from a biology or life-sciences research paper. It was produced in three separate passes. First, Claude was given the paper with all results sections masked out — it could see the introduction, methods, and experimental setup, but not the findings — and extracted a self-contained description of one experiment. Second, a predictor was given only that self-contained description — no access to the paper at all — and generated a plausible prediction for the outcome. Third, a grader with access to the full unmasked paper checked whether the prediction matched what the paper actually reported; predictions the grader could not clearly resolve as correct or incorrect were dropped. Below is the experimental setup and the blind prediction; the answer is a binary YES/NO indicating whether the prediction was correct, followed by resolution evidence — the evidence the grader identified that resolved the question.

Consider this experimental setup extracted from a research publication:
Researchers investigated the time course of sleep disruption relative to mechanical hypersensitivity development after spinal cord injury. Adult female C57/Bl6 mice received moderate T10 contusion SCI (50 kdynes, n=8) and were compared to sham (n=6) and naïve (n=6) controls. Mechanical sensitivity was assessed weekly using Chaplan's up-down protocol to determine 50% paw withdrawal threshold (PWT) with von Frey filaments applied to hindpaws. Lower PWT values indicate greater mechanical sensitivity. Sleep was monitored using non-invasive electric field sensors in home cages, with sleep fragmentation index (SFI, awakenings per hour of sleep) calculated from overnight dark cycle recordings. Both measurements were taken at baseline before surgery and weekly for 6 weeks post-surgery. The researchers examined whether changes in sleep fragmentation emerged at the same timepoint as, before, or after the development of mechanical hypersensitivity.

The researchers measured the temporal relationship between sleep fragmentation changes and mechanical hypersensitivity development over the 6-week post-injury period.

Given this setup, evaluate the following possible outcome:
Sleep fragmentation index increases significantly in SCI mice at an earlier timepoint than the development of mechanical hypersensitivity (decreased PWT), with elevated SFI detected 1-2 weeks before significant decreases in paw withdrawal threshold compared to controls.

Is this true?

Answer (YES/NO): NO